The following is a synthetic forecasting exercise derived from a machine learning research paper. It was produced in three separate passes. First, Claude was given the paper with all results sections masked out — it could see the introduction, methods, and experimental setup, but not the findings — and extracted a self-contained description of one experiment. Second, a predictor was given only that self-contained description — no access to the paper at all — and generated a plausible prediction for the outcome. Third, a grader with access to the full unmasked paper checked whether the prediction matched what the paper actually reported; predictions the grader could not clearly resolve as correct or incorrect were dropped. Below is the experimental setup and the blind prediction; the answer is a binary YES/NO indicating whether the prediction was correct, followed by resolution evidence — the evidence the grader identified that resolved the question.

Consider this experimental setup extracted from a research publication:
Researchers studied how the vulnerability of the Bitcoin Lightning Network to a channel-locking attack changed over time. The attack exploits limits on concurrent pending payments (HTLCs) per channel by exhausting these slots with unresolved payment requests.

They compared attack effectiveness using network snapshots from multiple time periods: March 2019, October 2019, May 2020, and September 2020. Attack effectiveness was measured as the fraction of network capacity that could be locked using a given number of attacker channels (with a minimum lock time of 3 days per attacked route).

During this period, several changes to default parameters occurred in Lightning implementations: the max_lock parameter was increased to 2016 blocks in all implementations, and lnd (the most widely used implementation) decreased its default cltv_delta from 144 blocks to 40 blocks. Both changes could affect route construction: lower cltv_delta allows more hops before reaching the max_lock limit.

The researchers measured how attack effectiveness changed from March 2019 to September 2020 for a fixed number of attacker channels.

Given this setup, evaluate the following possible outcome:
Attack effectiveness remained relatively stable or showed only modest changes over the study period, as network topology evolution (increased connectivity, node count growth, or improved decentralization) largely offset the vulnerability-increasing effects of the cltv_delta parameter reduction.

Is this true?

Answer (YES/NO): NO